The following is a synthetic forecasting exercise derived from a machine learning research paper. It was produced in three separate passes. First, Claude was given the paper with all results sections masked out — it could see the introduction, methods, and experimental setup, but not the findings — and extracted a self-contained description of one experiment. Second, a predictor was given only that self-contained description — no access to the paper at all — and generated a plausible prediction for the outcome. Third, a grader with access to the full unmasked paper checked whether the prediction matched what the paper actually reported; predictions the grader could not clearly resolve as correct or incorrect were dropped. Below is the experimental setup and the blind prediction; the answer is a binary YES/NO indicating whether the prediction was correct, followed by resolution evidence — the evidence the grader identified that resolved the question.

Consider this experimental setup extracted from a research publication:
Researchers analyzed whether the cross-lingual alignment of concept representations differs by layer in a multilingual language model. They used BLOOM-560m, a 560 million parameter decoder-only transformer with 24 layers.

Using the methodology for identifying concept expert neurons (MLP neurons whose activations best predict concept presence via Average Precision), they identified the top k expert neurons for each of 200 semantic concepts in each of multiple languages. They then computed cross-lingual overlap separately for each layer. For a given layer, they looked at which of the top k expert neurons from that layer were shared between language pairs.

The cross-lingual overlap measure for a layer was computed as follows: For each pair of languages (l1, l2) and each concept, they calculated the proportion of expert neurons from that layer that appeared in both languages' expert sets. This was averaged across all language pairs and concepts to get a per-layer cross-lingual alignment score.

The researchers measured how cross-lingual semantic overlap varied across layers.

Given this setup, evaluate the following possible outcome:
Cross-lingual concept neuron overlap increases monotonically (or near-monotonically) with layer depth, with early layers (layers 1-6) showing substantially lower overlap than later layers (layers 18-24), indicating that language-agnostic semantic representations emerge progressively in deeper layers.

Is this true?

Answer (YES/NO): NO